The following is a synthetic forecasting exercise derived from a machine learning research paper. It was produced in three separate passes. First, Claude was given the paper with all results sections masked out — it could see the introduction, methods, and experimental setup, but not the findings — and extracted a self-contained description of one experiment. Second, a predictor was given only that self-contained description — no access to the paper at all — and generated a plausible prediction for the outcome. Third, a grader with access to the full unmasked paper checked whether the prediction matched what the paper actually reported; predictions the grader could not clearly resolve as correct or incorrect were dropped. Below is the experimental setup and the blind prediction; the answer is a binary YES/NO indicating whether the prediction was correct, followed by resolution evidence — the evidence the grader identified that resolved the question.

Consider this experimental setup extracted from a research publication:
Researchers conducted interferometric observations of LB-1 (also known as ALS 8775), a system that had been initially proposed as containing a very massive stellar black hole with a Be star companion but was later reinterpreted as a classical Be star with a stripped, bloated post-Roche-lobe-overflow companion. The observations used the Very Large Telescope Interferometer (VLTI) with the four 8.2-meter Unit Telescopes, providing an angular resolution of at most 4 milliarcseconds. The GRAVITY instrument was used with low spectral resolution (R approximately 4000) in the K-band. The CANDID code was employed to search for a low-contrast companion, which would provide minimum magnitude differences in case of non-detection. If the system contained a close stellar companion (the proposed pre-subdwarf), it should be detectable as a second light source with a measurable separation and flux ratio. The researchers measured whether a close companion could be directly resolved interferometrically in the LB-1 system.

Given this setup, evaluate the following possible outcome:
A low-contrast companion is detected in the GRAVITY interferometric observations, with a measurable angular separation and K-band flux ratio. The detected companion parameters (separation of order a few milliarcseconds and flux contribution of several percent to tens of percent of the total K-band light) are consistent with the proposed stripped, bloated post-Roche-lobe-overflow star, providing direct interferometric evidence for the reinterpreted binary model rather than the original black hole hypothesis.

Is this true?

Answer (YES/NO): NO